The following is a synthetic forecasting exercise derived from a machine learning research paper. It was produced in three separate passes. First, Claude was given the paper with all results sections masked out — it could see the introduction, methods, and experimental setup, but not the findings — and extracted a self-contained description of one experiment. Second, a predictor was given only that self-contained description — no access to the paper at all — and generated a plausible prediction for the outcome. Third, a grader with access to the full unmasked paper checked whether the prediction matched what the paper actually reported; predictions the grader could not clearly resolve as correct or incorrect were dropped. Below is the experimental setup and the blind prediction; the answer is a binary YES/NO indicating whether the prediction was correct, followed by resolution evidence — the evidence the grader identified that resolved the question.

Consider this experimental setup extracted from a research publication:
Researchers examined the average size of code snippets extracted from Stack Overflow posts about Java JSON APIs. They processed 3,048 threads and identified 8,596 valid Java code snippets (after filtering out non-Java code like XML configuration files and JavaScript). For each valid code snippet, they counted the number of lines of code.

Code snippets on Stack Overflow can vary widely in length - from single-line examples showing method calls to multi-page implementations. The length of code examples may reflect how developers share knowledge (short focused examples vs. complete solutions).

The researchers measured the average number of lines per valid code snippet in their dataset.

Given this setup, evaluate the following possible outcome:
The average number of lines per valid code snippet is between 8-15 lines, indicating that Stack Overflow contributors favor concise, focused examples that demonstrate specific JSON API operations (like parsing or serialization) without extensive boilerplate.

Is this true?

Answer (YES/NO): NO